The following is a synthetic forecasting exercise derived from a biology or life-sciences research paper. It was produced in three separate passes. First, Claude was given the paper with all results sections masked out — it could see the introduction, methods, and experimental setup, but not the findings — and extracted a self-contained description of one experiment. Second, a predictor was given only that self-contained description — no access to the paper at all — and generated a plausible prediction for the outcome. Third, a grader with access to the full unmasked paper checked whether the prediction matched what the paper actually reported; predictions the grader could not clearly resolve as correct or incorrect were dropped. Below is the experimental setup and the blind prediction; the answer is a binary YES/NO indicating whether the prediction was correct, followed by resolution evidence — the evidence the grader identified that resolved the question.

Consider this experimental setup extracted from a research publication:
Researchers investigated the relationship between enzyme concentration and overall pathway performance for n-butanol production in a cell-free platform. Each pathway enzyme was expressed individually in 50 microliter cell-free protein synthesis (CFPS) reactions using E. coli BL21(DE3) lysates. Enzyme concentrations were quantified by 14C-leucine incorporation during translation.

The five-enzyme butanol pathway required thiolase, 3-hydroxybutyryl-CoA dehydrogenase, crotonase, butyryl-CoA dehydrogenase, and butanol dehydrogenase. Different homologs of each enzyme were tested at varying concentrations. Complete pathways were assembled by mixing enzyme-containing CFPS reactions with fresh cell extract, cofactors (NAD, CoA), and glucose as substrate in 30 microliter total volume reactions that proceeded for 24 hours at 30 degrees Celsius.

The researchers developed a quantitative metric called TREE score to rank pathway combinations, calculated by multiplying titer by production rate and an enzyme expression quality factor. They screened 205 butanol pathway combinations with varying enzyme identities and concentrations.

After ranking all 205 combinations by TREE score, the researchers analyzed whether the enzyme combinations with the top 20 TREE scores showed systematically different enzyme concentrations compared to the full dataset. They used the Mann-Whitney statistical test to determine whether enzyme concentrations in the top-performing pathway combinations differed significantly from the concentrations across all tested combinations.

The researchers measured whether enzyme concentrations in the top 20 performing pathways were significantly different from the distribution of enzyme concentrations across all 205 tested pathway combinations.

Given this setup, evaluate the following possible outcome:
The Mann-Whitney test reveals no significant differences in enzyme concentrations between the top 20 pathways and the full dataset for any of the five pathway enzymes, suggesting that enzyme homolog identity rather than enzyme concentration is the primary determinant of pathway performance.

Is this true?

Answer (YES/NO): NO